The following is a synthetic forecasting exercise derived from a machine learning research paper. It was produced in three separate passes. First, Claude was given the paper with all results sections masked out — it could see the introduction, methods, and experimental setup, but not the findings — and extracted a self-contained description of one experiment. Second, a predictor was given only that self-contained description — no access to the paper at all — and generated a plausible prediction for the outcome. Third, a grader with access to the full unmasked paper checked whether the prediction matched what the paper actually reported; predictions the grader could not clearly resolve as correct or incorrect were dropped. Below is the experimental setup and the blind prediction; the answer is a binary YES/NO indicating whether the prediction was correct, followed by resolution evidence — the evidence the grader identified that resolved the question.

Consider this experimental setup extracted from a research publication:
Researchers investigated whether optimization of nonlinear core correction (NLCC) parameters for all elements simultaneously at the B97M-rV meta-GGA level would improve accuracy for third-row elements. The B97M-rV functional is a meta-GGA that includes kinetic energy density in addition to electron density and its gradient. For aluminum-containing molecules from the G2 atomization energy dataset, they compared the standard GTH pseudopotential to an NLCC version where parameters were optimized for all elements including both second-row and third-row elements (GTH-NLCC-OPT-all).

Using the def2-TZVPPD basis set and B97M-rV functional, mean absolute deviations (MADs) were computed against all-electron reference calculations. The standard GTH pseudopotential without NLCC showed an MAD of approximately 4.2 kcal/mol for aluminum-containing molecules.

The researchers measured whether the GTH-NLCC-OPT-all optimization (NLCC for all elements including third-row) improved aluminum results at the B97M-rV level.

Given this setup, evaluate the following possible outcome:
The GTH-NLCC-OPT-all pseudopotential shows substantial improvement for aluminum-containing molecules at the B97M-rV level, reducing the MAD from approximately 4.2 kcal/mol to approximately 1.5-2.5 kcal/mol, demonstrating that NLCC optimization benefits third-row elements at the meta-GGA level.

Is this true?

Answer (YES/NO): NO